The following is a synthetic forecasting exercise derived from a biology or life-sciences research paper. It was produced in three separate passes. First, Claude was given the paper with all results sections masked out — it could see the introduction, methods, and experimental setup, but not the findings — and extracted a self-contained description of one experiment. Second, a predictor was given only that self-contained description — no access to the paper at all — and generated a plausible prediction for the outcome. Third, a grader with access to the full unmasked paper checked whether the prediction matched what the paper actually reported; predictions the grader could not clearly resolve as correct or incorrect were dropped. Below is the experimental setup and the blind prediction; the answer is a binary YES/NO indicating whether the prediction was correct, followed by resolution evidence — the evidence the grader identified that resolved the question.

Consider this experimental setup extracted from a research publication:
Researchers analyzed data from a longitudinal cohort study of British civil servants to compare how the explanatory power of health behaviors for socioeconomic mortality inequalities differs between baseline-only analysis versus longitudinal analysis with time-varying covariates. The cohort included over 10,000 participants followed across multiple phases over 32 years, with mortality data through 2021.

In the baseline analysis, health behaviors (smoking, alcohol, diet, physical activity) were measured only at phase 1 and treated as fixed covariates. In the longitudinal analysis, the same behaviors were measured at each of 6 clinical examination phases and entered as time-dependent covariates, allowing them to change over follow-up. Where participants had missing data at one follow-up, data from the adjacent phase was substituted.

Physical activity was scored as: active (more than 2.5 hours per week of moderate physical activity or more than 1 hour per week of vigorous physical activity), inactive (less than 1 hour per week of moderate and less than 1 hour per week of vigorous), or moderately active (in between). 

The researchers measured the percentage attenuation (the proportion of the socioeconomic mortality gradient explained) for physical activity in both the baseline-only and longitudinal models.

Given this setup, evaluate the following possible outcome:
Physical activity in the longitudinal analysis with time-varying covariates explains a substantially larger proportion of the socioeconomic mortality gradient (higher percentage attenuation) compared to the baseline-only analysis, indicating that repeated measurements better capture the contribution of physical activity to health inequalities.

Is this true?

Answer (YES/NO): YES